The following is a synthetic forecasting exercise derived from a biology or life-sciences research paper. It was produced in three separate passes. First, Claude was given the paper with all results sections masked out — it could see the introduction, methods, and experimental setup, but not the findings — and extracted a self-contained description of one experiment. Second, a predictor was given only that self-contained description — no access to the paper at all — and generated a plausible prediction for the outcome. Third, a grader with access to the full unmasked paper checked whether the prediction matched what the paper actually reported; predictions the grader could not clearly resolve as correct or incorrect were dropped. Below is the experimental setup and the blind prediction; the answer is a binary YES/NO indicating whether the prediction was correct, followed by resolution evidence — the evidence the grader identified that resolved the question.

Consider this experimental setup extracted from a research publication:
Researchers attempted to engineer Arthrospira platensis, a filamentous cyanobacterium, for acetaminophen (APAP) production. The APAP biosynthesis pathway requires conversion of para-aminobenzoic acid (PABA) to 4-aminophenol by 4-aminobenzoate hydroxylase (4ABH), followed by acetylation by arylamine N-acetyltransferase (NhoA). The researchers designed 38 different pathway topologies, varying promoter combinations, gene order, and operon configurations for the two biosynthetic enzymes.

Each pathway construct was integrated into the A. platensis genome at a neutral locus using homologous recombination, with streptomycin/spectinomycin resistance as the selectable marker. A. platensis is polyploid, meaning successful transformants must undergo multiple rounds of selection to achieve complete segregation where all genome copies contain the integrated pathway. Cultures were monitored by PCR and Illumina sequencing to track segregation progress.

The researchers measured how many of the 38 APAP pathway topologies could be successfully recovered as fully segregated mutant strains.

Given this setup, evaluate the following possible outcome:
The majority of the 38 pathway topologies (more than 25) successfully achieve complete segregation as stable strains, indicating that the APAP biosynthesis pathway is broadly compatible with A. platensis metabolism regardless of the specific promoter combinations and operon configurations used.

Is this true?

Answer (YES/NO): NO